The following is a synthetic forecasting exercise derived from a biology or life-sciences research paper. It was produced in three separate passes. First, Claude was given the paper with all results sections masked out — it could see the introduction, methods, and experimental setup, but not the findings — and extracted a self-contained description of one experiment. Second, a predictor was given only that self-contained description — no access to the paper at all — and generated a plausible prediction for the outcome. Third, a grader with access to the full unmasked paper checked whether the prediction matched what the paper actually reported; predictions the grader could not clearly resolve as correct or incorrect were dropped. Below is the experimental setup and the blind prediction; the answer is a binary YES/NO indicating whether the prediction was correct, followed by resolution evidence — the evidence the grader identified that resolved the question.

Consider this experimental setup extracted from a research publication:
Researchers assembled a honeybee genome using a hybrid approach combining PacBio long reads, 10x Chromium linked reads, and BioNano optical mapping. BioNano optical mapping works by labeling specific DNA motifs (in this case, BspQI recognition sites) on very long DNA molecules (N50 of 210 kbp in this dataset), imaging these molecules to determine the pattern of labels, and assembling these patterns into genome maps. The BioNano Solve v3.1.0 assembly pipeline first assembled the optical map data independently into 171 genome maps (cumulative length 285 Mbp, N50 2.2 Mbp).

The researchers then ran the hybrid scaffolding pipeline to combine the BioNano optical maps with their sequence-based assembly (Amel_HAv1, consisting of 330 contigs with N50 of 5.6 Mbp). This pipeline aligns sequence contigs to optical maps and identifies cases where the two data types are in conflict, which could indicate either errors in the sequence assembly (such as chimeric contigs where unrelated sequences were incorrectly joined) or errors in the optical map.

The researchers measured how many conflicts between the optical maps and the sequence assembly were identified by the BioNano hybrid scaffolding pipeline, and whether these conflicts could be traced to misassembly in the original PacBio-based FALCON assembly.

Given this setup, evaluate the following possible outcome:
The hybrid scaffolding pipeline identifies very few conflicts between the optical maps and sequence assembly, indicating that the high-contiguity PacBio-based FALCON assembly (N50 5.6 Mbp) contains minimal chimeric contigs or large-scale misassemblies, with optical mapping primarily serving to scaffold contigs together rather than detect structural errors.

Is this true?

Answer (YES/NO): NO